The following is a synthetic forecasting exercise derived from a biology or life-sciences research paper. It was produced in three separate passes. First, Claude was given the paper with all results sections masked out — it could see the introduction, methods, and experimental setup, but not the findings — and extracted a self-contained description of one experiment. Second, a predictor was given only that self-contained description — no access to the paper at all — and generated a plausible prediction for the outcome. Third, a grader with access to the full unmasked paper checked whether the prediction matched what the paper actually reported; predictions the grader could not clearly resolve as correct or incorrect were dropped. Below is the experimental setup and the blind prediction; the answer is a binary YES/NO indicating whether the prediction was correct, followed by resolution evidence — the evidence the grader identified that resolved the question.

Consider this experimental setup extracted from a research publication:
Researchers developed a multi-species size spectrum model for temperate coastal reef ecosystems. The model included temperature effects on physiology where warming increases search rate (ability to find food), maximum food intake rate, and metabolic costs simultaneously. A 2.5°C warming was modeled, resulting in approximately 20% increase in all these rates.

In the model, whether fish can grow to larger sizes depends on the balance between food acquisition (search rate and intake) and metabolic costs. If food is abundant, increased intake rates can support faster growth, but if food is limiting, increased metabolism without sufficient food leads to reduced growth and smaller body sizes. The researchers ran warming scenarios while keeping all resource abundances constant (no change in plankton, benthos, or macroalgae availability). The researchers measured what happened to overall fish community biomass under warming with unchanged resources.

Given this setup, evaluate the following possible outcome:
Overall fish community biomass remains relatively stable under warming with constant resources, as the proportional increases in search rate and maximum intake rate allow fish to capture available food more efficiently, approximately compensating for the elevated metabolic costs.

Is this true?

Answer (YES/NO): NO